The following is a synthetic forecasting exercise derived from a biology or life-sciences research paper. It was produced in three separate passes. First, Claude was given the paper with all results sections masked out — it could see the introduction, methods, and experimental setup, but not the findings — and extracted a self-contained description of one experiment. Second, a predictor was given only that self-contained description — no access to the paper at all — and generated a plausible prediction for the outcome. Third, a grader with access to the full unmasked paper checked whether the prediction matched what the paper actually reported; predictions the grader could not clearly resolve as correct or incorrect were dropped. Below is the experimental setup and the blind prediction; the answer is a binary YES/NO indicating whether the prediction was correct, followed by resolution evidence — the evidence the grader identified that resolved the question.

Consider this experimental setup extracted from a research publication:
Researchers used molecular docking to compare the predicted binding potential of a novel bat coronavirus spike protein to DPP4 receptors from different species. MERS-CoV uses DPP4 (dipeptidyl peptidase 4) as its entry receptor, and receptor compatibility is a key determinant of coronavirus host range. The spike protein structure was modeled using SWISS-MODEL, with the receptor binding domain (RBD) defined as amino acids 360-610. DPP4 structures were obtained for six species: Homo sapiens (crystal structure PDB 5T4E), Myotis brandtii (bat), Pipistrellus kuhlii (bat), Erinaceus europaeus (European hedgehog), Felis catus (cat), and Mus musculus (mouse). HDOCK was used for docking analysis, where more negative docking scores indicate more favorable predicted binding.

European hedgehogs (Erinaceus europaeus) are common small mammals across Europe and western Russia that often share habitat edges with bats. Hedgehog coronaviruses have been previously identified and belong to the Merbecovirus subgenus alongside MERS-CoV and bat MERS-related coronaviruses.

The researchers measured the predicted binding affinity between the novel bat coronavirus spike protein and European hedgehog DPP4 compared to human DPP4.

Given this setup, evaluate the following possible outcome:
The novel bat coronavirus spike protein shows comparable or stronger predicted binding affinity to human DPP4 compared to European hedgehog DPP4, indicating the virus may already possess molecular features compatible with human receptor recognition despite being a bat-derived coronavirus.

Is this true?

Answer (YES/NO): NO